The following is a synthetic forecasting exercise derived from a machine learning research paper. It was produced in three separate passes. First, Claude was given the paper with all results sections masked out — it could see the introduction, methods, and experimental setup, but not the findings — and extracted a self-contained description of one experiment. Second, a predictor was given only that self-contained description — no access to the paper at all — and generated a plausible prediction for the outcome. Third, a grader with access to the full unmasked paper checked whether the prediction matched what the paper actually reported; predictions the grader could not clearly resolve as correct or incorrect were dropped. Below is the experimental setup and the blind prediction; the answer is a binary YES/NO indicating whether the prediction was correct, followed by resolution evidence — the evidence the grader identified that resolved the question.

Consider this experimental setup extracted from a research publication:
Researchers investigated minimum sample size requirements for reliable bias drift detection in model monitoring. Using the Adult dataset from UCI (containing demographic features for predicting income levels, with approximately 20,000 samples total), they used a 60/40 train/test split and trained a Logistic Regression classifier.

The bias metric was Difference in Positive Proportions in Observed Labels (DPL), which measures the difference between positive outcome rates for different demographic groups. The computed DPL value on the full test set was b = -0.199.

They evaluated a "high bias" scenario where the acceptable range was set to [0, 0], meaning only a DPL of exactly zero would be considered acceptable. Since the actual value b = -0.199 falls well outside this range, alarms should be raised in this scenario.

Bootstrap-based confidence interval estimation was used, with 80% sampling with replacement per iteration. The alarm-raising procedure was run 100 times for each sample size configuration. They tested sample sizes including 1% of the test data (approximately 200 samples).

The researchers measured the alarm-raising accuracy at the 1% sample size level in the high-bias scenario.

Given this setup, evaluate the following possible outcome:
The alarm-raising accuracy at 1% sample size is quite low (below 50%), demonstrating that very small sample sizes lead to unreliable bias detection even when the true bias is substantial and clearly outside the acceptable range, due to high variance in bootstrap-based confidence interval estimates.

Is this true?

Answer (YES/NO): NO